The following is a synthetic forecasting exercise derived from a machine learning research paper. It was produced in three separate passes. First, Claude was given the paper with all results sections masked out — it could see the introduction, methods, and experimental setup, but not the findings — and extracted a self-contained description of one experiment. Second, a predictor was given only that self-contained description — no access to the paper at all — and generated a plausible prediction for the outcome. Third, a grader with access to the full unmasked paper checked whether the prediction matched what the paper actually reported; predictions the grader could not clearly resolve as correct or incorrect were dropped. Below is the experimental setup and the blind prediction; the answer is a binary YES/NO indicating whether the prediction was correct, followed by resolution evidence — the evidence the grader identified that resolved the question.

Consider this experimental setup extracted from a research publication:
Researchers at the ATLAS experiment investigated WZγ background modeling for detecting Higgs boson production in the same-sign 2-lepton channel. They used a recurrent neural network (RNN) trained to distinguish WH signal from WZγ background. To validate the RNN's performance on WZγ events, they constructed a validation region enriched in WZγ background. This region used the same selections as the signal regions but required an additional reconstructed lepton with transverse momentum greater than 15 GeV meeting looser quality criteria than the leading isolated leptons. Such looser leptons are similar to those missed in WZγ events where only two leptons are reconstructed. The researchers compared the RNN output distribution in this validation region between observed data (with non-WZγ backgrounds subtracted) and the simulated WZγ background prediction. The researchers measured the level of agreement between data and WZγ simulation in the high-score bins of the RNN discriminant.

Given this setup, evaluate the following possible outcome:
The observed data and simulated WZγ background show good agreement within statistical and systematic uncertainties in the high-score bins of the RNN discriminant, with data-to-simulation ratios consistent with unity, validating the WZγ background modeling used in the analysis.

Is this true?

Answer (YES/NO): NO